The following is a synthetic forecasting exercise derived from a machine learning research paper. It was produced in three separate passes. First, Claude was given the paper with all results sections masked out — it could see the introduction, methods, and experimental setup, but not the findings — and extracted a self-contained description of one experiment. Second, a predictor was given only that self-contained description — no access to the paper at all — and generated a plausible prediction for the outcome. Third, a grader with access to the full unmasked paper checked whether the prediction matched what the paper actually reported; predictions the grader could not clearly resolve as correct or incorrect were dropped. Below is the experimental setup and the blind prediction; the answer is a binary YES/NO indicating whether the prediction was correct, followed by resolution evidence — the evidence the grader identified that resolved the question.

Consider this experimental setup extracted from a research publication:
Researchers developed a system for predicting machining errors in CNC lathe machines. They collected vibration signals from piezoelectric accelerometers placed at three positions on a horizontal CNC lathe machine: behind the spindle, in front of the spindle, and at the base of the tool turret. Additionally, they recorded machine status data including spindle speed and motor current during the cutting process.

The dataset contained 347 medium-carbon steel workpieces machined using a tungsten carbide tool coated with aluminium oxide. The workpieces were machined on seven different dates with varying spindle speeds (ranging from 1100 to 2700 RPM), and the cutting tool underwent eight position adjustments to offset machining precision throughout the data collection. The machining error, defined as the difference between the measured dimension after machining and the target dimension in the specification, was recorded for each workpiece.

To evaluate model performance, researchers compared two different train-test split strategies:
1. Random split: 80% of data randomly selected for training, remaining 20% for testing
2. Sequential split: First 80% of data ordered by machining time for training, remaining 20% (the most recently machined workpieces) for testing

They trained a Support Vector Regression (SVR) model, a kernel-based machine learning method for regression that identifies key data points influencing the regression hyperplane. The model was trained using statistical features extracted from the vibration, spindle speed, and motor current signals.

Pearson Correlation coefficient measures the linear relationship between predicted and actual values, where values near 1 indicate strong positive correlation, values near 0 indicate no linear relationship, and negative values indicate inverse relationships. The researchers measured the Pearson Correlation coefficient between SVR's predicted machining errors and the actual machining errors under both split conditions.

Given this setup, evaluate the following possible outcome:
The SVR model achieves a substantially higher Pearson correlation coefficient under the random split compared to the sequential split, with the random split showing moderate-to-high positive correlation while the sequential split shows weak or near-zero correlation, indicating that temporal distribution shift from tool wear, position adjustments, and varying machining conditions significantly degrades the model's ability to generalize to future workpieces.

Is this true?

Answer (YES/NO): YES